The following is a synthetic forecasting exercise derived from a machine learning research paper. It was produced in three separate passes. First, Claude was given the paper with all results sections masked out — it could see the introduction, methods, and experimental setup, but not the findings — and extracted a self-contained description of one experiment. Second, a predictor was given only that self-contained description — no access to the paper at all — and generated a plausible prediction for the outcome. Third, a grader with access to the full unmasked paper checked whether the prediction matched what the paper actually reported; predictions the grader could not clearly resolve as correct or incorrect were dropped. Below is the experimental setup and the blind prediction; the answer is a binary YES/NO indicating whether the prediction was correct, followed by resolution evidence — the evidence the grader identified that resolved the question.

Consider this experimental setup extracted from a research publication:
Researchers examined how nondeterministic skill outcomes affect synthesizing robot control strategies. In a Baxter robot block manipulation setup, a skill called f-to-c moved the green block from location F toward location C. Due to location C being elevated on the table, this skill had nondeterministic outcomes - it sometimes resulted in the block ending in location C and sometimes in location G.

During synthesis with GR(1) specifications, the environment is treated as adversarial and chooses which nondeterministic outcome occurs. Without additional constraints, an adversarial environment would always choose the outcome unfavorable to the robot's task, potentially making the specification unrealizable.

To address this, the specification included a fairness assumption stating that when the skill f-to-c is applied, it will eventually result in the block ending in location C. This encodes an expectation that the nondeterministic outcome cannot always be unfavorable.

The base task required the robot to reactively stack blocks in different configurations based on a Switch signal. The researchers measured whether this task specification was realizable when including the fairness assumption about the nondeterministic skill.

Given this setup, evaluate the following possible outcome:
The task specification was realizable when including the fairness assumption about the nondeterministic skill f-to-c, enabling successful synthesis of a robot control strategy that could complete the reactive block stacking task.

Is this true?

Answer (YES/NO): YES